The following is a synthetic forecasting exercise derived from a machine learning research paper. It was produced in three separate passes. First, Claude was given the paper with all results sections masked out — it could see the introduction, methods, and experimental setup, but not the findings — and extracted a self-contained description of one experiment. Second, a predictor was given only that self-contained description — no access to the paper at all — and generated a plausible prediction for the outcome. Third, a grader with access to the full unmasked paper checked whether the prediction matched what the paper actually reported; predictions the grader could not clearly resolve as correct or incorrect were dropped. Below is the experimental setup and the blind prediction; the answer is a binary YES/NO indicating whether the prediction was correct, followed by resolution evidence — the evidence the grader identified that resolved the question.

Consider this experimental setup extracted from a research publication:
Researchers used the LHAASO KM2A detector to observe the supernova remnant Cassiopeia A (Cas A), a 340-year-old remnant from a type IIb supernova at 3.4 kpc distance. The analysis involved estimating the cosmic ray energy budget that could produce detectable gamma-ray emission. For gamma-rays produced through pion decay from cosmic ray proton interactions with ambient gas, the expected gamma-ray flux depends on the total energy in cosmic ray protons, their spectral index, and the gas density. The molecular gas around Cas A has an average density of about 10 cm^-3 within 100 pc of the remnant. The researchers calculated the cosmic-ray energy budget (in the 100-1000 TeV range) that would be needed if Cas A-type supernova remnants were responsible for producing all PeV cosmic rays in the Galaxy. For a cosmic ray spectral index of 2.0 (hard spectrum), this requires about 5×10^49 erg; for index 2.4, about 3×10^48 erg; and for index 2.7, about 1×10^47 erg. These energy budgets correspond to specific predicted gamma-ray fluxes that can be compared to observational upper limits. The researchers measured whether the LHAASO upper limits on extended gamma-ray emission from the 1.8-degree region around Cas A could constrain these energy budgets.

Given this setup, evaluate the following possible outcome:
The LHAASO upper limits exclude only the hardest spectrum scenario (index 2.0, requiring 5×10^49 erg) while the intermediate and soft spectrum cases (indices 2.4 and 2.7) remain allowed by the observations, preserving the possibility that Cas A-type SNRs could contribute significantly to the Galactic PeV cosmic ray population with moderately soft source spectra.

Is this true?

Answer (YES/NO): NO